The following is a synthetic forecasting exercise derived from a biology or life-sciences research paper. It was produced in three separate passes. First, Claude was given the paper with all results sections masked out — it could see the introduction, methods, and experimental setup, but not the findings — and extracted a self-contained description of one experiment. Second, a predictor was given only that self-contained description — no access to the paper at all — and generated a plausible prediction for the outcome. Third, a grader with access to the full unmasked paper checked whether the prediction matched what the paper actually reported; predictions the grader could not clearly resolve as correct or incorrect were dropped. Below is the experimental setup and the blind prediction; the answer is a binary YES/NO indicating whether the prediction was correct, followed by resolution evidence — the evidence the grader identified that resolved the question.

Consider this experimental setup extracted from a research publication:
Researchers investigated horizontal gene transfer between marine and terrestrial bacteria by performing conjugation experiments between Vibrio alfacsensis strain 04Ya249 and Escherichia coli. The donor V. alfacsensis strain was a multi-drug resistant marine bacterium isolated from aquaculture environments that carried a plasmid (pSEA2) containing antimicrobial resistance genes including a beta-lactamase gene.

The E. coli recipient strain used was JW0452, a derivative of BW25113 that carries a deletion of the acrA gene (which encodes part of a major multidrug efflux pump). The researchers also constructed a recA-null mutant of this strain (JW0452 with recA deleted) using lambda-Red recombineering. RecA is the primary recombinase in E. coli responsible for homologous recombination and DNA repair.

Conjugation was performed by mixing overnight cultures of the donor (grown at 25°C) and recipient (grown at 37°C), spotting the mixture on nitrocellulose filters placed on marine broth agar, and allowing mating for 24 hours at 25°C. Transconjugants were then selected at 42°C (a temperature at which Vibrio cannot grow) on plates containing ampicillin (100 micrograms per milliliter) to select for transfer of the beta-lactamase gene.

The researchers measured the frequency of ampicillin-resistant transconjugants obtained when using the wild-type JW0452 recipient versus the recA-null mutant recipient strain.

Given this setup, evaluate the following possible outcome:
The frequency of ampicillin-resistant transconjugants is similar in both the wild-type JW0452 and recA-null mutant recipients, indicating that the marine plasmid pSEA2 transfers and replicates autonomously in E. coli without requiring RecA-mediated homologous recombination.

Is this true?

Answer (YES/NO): NO